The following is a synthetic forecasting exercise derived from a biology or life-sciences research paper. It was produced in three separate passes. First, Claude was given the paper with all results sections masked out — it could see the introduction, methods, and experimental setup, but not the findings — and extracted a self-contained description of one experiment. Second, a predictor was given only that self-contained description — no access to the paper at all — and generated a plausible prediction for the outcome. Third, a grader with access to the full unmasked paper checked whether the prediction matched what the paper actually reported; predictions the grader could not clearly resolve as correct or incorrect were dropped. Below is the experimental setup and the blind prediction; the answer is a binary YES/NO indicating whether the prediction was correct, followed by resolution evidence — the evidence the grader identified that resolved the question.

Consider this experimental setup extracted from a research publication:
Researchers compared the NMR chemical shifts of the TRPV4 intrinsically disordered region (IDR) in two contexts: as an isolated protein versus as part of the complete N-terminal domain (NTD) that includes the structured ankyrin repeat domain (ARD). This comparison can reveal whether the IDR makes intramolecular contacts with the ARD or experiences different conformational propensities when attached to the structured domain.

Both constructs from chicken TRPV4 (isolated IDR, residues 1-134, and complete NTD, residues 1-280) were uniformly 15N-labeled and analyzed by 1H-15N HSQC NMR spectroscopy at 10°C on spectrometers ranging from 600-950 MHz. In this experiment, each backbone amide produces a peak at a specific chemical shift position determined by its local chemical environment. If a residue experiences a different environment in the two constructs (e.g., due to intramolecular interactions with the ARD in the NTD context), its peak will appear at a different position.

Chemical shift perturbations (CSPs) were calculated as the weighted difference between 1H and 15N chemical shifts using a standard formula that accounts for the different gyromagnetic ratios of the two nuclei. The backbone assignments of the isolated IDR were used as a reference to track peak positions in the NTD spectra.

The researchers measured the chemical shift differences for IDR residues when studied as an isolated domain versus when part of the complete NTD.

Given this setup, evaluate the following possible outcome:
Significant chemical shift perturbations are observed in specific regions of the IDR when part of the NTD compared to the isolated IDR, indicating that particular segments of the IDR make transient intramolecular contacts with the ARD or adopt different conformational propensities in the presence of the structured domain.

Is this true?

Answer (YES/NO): NO